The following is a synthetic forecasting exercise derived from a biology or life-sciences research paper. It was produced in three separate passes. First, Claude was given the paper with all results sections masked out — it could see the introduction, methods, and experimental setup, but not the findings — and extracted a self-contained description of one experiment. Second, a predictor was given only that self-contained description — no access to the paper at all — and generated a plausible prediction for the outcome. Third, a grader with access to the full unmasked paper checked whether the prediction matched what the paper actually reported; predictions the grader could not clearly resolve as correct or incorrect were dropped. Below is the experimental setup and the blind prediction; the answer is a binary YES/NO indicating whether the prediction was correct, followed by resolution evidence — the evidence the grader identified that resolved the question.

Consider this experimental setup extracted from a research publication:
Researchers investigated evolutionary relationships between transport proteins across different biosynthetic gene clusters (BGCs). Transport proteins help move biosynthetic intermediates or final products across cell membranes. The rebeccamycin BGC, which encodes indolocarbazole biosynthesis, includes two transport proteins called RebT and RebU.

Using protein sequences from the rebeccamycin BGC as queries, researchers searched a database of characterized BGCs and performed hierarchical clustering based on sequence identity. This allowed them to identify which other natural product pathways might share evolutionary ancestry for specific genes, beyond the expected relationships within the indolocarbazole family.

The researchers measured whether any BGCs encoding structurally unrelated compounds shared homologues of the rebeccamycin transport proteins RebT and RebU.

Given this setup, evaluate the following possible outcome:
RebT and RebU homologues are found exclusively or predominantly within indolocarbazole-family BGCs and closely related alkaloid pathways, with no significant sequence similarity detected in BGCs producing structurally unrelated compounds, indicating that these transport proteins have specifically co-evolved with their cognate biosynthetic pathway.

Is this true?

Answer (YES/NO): NO